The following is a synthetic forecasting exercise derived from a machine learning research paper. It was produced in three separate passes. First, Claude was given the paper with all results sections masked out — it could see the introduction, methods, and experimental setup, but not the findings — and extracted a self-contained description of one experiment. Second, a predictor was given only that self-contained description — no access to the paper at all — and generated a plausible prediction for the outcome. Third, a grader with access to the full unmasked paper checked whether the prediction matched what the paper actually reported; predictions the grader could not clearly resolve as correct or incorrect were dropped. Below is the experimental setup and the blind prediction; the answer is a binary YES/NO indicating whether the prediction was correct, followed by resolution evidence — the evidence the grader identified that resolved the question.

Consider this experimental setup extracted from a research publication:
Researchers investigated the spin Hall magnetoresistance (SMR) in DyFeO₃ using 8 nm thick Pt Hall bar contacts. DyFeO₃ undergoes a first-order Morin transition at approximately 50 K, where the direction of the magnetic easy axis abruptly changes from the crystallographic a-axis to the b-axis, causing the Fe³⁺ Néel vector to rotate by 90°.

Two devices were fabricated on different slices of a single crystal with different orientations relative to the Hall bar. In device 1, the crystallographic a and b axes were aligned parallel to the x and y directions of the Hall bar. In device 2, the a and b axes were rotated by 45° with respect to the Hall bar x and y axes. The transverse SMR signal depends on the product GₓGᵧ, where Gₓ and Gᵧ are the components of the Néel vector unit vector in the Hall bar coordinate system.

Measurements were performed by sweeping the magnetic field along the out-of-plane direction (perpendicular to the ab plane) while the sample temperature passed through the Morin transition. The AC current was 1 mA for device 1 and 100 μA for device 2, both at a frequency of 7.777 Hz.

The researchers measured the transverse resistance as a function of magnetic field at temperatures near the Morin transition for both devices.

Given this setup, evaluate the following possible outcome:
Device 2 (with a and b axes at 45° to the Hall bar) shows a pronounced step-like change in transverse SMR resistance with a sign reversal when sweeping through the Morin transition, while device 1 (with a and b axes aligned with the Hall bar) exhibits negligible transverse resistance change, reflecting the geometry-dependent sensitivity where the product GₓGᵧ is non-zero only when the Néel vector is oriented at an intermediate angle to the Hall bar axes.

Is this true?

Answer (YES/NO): YES